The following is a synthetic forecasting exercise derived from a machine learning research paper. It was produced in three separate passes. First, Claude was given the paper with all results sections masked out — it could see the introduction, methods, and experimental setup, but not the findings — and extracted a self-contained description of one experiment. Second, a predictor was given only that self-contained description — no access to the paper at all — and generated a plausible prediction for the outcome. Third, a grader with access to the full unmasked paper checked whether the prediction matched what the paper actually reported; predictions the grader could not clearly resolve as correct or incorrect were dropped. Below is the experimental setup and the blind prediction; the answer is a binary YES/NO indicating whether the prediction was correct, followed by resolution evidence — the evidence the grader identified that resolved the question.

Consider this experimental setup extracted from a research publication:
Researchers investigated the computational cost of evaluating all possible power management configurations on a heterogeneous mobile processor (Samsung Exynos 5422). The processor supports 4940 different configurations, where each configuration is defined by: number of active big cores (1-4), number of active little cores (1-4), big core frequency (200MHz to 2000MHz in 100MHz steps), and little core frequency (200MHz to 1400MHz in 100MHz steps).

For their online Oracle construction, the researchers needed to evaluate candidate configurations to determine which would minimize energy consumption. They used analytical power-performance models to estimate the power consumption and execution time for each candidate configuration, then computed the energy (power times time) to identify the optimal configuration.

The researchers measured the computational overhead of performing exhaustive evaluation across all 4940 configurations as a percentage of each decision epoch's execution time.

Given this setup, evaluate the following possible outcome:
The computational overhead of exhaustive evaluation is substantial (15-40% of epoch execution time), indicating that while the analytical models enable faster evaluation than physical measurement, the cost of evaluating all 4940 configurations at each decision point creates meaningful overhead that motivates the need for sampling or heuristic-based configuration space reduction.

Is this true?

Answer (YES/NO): NO